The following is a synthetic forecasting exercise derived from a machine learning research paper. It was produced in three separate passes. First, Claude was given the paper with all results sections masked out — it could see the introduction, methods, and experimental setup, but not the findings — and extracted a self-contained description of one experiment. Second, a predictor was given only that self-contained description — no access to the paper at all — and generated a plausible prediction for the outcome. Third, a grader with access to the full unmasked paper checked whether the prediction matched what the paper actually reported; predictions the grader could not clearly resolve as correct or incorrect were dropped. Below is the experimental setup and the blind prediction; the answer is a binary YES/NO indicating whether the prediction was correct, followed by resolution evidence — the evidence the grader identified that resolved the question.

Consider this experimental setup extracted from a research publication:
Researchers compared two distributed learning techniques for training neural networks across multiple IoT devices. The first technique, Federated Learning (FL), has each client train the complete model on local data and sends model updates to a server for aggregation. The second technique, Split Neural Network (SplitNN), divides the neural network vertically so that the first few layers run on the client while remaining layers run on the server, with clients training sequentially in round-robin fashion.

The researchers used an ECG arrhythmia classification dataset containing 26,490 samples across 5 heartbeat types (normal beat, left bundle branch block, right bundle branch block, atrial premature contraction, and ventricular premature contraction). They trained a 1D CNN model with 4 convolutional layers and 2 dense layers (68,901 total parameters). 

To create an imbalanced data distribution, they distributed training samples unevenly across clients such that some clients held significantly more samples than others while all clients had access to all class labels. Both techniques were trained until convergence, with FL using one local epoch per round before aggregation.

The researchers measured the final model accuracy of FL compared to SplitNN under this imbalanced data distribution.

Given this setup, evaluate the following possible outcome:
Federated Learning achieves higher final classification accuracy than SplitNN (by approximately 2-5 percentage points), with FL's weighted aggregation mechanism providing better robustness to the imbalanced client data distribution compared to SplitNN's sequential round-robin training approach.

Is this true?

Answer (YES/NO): NO